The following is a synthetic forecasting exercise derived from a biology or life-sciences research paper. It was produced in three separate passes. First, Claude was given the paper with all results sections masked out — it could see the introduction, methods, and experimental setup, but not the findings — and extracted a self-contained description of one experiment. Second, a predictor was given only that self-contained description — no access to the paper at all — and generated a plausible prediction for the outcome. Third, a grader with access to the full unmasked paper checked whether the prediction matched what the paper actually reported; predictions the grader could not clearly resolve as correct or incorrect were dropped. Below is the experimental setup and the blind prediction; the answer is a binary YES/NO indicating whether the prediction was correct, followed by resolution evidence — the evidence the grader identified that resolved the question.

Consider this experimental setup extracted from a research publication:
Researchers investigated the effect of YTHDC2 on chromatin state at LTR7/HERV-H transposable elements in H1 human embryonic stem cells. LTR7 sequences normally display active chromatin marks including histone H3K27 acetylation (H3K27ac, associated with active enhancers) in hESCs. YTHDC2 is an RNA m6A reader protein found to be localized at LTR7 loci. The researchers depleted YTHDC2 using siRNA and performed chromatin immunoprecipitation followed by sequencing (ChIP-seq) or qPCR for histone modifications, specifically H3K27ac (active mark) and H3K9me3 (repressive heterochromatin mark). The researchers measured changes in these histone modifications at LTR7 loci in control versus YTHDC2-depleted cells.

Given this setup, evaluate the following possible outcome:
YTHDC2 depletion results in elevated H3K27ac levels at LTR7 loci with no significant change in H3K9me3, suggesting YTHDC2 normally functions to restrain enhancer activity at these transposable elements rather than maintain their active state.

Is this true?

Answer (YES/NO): NO